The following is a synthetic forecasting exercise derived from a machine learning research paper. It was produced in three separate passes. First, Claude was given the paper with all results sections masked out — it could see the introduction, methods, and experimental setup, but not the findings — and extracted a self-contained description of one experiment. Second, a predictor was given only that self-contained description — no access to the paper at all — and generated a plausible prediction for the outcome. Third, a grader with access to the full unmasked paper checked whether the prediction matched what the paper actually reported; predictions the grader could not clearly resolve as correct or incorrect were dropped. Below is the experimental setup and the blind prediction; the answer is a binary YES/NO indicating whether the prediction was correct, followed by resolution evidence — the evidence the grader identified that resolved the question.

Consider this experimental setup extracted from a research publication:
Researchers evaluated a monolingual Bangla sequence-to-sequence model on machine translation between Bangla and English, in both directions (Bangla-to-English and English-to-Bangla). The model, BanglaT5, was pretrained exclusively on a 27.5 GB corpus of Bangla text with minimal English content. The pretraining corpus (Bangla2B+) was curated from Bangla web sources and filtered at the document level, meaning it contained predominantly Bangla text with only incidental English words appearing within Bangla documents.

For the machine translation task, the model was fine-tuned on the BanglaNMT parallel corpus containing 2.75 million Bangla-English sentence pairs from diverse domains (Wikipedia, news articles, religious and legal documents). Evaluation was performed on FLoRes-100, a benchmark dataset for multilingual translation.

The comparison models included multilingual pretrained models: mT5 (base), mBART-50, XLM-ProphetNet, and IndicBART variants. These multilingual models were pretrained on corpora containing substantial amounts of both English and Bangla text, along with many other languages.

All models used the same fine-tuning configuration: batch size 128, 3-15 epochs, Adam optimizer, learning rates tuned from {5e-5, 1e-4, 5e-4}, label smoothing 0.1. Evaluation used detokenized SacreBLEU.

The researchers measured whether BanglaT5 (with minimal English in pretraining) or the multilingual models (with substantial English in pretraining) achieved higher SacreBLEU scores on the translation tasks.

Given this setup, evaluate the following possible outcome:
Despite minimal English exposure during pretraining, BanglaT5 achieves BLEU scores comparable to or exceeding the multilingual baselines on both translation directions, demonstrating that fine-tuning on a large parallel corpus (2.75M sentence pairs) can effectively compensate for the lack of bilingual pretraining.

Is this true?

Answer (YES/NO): YES